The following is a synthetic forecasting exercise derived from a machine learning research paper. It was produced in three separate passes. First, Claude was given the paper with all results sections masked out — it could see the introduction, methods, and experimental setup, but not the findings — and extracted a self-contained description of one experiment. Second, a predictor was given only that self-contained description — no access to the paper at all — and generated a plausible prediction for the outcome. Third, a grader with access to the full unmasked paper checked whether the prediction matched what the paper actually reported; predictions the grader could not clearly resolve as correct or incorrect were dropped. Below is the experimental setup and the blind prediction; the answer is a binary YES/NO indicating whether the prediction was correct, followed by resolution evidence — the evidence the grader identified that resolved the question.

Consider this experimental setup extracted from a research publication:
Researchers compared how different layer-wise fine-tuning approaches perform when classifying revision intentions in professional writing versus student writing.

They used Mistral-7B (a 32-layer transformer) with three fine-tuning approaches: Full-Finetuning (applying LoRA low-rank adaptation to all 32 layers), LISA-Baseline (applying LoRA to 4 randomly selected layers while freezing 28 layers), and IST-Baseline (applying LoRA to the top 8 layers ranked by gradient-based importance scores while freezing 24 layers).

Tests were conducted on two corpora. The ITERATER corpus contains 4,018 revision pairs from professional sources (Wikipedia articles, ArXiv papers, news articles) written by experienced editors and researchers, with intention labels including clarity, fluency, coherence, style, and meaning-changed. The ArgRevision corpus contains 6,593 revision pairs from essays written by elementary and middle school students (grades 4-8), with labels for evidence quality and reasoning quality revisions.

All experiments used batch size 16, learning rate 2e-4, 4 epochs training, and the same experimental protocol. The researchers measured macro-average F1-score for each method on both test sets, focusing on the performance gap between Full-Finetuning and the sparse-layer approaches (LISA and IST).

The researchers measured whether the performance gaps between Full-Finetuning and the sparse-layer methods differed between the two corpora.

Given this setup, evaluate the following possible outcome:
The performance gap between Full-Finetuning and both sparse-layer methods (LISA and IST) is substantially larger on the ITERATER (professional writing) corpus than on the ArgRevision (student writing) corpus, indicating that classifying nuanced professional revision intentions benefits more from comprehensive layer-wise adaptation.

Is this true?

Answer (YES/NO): NO